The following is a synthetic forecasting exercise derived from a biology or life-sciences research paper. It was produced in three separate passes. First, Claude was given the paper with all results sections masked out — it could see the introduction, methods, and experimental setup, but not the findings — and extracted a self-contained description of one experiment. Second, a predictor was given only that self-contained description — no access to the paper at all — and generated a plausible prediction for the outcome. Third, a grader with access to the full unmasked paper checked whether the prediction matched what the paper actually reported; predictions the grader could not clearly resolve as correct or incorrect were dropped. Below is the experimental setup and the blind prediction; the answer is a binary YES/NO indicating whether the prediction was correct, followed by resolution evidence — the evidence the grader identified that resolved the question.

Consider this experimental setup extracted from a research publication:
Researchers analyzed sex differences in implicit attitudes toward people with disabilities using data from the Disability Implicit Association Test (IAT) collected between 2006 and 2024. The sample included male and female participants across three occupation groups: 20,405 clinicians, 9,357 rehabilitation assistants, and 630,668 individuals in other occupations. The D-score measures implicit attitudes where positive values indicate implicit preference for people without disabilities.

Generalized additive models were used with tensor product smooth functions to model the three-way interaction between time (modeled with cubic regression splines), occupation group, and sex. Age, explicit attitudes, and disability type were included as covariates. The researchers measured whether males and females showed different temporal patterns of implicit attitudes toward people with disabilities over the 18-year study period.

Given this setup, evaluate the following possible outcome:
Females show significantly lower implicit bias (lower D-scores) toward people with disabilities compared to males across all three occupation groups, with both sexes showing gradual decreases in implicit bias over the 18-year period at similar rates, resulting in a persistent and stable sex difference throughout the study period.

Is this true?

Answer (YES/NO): NO